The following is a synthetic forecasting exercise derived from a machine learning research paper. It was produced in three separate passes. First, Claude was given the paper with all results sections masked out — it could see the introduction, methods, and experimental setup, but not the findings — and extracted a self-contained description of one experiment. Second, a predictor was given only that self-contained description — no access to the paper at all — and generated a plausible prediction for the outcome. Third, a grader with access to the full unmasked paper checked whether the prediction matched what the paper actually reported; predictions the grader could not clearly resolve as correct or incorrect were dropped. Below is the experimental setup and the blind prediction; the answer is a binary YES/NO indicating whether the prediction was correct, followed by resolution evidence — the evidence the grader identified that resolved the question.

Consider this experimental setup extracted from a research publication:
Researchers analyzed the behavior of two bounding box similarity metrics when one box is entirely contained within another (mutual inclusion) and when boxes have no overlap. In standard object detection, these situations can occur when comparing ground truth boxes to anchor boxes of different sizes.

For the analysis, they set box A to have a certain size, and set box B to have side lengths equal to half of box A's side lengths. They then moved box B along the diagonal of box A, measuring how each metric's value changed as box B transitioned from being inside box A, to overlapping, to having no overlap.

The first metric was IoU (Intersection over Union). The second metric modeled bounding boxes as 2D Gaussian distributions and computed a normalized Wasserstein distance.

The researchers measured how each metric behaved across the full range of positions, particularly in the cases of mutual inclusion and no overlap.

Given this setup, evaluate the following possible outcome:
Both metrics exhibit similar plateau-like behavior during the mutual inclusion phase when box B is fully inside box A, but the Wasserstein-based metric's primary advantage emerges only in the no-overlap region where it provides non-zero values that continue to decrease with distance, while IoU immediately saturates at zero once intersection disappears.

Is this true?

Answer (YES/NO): NO